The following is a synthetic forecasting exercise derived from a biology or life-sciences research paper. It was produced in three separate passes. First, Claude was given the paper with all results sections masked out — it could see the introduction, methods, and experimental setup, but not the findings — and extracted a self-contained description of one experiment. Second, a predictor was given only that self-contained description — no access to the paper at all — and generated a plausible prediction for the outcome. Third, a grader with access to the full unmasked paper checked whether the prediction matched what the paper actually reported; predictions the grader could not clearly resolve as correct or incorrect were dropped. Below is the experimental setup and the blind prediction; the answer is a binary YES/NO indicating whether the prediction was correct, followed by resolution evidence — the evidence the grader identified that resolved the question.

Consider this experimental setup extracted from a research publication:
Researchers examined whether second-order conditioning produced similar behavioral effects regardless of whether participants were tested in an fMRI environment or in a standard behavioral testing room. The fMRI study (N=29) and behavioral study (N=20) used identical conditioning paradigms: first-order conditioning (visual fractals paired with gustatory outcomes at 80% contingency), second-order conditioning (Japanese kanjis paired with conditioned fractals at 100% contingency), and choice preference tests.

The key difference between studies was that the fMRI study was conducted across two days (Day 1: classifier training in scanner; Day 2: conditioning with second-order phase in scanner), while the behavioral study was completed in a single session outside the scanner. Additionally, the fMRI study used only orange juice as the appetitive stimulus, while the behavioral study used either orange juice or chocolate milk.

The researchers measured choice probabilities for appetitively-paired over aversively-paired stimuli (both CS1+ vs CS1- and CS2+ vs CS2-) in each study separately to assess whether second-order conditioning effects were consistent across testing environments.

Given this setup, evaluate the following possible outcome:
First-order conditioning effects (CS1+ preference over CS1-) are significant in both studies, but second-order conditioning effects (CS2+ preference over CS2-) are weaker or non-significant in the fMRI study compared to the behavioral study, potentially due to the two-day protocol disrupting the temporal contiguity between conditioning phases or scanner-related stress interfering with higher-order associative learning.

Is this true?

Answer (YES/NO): NO